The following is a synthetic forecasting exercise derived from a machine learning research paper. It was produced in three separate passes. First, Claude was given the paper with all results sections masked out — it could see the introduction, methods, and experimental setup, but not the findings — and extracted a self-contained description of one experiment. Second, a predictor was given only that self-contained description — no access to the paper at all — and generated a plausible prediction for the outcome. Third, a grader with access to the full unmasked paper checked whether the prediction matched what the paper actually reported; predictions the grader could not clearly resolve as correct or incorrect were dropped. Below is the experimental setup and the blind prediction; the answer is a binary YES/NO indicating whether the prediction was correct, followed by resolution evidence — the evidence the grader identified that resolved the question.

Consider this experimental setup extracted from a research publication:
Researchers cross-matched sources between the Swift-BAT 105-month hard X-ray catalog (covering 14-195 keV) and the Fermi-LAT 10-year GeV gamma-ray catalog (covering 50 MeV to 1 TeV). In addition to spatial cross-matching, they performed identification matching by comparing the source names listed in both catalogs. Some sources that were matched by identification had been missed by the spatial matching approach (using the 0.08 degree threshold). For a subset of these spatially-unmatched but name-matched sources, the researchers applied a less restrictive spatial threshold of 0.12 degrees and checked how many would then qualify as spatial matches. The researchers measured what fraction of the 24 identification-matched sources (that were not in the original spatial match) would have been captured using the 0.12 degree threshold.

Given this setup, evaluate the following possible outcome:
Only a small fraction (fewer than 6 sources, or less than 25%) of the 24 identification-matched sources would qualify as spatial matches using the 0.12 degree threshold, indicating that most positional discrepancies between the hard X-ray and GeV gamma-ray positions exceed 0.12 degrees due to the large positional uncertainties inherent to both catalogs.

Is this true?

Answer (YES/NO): NO